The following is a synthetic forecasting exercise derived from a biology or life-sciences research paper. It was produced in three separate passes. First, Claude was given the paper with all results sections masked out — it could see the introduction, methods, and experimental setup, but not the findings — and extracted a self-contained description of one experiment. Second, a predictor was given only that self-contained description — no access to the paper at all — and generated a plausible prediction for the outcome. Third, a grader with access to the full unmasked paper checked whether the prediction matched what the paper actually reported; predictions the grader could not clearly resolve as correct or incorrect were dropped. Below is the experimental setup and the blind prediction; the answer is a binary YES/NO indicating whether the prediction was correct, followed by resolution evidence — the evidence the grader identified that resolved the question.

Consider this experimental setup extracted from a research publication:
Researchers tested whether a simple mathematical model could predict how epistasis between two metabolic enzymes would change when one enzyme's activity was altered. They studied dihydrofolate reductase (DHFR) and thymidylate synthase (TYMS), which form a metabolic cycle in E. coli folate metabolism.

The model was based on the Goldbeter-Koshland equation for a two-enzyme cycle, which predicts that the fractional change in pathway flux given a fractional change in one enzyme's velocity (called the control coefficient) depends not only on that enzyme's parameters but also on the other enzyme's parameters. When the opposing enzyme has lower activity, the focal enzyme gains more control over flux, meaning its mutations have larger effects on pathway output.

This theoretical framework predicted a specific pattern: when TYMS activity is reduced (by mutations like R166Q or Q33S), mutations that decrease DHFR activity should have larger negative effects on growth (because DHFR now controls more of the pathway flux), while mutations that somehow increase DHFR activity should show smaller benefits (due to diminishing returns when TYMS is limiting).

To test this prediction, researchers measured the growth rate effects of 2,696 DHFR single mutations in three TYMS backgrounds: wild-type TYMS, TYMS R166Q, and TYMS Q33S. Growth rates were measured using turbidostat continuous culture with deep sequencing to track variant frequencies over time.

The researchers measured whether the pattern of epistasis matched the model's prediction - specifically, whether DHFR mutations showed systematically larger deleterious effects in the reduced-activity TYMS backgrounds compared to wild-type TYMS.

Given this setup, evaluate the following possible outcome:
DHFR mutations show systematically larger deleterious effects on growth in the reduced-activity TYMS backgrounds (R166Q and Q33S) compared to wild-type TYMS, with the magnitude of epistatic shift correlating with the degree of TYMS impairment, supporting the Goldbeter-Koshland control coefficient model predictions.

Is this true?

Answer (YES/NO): NO